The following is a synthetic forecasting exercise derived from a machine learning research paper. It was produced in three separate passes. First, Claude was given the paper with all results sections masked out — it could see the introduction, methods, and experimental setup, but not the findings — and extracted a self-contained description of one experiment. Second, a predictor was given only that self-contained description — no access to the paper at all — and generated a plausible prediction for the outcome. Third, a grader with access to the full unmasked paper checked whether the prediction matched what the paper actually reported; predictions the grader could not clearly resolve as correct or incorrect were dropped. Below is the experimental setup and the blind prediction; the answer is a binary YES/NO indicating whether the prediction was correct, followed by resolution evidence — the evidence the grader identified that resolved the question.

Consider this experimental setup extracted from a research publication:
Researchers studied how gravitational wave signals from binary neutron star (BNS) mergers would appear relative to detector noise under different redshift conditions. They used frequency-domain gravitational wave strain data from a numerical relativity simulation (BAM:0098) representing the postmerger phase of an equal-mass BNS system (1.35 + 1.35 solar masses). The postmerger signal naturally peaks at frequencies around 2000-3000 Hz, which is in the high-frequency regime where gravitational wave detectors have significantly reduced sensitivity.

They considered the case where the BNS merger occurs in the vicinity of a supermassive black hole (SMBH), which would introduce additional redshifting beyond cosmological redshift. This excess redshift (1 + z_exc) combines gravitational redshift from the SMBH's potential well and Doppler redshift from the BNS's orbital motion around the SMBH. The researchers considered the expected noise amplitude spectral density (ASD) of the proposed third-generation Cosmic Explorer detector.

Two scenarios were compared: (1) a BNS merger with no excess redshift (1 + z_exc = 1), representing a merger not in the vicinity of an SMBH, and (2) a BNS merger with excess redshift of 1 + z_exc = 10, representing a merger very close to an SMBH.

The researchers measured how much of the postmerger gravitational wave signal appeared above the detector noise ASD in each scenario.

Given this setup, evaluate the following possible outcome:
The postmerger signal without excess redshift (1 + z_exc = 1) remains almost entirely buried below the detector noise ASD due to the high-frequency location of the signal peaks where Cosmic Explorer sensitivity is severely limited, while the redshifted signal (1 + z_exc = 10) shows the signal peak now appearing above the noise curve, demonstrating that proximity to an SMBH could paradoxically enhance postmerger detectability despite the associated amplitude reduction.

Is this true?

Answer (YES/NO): YES